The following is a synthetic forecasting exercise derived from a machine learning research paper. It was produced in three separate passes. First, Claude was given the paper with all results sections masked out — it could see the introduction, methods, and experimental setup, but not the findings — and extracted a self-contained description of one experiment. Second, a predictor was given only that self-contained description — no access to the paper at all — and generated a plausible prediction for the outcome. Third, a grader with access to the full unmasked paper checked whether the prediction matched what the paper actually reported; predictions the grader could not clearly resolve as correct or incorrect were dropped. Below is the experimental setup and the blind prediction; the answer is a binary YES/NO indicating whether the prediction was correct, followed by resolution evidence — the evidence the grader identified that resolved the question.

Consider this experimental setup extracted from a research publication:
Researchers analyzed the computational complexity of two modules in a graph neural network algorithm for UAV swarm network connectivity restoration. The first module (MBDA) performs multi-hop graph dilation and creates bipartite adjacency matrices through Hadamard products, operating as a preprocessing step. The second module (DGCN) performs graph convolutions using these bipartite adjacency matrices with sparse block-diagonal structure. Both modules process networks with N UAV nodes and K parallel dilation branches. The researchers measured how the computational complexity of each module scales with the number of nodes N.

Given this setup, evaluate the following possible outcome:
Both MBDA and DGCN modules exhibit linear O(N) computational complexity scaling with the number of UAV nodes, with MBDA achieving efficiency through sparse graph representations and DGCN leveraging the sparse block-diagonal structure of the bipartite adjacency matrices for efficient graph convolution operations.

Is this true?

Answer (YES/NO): NO